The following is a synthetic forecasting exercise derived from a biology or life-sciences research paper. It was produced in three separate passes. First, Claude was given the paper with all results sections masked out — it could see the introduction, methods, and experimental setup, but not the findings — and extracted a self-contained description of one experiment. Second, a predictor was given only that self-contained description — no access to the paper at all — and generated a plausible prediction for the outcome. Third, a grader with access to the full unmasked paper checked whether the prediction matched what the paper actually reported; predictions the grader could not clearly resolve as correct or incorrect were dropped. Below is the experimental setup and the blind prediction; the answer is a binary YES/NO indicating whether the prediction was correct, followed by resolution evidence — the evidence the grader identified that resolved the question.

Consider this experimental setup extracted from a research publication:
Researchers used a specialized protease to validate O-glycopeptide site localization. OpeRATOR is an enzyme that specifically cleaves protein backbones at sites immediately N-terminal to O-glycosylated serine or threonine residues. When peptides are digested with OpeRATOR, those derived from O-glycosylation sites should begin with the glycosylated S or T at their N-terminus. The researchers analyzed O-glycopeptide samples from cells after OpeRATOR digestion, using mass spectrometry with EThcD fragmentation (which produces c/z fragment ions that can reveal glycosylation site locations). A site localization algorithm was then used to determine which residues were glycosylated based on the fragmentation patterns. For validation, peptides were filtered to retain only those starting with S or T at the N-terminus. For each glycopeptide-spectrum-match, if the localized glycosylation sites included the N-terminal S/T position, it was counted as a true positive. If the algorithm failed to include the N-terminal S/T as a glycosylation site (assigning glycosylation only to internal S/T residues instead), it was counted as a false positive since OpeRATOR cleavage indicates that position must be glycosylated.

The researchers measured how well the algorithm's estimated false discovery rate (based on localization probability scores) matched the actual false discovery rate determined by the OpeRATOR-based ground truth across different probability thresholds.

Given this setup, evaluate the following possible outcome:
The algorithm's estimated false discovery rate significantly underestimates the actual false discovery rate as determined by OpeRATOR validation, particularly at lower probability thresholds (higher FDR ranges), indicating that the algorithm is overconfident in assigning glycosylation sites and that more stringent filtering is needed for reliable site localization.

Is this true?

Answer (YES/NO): NO